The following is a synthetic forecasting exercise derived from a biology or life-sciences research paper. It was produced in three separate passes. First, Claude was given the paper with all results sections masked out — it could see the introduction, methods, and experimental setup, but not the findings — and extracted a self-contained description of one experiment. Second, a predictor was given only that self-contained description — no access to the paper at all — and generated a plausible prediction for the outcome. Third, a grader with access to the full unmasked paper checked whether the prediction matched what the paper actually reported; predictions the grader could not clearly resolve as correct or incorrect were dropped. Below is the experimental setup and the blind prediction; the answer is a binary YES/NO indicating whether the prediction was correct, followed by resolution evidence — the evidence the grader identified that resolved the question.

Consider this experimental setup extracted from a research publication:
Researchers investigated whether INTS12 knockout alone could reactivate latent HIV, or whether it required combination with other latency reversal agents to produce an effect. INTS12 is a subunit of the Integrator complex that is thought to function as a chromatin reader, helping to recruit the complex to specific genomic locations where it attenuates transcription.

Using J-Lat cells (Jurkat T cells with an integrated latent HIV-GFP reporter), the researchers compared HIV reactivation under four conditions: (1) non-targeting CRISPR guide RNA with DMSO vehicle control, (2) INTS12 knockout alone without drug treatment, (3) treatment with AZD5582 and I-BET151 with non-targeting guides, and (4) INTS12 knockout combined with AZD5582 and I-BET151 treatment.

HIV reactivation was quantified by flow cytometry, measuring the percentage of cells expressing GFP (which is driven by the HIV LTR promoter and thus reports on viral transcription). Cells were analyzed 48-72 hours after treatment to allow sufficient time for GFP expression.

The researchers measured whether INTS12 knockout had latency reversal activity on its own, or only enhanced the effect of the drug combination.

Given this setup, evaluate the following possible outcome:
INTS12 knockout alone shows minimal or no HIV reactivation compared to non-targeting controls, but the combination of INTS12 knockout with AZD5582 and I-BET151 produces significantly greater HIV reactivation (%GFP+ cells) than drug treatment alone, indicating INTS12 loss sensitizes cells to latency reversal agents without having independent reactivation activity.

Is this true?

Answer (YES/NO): NO